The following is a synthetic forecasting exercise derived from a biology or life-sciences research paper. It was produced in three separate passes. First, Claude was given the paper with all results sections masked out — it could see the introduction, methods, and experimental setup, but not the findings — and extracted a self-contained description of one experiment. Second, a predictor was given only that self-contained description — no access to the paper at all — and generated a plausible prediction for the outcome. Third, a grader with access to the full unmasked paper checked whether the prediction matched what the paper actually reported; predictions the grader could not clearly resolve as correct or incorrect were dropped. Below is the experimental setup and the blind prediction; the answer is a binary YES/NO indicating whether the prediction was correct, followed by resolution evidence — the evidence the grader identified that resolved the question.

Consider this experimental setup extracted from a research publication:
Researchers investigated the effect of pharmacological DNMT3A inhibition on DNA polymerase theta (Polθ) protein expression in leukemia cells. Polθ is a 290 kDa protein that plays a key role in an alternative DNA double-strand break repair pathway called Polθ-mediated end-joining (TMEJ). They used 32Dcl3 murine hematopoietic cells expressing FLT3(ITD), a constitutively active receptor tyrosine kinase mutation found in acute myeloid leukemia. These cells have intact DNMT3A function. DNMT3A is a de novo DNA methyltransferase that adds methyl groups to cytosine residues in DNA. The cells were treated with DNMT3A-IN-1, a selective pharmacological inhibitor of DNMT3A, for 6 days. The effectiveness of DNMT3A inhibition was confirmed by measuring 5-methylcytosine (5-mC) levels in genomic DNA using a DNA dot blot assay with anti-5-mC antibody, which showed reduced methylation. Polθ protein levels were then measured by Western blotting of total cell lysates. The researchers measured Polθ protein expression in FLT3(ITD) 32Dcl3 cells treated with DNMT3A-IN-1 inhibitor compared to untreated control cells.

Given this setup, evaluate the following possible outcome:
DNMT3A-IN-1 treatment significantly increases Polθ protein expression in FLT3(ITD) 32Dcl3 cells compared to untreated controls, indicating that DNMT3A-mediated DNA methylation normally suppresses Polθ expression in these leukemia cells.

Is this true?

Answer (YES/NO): NO